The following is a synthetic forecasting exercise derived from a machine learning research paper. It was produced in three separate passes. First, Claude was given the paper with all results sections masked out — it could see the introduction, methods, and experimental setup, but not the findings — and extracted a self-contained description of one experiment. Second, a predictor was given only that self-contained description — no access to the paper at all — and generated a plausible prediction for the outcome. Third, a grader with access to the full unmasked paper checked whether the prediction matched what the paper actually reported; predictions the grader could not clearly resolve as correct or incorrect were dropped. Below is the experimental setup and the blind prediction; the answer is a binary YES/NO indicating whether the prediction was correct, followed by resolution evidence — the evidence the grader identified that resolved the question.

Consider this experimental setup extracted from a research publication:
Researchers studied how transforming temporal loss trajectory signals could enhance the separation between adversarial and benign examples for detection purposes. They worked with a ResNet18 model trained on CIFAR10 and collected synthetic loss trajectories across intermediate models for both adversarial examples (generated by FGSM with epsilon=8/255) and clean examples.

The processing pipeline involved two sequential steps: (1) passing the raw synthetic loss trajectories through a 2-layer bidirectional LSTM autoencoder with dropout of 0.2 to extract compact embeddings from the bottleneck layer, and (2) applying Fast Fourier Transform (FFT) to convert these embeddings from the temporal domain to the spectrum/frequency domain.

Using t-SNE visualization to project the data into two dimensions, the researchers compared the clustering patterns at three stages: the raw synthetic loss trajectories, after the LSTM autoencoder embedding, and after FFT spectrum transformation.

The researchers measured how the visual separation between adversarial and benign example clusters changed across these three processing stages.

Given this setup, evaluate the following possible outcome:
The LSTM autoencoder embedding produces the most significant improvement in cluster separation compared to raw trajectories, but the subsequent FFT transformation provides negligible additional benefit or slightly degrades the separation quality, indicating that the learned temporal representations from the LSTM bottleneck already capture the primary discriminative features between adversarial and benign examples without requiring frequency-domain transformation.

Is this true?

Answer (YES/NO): NO